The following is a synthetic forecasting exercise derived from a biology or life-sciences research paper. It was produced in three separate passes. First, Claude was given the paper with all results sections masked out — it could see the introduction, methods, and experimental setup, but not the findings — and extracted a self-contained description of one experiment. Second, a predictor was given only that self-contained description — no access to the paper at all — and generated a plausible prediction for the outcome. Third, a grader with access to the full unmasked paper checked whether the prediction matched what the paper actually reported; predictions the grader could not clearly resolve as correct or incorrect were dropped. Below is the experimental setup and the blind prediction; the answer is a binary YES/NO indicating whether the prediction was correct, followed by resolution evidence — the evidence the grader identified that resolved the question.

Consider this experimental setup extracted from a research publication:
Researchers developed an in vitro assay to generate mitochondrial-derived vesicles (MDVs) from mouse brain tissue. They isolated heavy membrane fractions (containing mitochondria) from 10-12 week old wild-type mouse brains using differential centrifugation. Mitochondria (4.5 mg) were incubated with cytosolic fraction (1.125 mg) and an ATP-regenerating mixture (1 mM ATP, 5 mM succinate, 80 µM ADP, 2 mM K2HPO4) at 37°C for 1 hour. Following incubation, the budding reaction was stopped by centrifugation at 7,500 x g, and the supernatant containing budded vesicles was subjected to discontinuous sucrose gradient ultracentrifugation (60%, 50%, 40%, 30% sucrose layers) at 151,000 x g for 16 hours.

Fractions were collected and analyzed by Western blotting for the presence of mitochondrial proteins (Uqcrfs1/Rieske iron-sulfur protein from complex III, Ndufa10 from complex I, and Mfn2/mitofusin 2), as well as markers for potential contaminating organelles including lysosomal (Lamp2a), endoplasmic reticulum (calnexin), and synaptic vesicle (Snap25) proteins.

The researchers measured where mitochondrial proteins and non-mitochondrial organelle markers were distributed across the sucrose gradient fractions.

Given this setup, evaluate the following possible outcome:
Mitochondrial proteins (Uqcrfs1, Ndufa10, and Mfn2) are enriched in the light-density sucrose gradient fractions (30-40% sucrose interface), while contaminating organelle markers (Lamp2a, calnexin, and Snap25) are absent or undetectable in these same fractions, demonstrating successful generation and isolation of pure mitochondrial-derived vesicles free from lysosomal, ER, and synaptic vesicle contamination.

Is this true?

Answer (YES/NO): NO